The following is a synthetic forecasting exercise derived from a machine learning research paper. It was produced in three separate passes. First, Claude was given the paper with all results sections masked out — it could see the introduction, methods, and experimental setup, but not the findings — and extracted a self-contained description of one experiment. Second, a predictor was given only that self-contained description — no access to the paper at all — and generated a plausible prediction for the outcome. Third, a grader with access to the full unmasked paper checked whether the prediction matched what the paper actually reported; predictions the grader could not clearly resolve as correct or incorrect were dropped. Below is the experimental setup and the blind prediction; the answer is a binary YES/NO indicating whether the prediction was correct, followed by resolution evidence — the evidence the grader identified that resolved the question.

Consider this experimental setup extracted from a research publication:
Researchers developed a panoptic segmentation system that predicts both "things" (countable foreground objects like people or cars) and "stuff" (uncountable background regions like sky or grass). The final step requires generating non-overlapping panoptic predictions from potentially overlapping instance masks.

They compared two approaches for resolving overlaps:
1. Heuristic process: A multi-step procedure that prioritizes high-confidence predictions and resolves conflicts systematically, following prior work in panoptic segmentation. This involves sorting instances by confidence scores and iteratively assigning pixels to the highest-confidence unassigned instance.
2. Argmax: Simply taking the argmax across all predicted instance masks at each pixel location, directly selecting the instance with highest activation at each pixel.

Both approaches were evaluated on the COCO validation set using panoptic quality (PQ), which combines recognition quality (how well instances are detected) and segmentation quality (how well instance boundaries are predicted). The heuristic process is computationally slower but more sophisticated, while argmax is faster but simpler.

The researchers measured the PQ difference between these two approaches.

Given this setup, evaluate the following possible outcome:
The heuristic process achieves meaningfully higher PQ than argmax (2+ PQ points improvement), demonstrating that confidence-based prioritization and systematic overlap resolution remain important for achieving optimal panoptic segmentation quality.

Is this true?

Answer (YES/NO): NO